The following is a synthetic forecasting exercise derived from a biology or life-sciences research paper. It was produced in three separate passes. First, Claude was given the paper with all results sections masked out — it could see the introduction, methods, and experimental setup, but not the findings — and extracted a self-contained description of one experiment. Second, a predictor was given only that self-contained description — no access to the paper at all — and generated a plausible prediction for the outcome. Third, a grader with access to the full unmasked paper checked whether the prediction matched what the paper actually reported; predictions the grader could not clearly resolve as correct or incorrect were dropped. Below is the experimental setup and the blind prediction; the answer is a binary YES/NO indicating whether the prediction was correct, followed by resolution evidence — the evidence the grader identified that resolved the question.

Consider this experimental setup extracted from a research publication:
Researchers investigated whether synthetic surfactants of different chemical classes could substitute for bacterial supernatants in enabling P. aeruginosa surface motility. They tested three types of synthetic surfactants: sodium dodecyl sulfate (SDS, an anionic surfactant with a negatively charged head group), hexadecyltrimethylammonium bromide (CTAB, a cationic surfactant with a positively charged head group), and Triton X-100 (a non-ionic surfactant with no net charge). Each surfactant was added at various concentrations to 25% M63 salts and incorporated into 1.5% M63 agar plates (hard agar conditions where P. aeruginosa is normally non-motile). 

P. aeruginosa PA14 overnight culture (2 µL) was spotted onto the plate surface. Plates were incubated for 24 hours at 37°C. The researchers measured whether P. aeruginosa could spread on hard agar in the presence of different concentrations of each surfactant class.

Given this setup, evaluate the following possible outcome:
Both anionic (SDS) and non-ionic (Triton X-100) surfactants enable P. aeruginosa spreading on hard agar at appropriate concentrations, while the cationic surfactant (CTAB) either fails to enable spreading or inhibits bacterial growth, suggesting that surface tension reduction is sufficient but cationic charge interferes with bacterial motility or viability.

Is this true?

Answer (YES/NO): YES